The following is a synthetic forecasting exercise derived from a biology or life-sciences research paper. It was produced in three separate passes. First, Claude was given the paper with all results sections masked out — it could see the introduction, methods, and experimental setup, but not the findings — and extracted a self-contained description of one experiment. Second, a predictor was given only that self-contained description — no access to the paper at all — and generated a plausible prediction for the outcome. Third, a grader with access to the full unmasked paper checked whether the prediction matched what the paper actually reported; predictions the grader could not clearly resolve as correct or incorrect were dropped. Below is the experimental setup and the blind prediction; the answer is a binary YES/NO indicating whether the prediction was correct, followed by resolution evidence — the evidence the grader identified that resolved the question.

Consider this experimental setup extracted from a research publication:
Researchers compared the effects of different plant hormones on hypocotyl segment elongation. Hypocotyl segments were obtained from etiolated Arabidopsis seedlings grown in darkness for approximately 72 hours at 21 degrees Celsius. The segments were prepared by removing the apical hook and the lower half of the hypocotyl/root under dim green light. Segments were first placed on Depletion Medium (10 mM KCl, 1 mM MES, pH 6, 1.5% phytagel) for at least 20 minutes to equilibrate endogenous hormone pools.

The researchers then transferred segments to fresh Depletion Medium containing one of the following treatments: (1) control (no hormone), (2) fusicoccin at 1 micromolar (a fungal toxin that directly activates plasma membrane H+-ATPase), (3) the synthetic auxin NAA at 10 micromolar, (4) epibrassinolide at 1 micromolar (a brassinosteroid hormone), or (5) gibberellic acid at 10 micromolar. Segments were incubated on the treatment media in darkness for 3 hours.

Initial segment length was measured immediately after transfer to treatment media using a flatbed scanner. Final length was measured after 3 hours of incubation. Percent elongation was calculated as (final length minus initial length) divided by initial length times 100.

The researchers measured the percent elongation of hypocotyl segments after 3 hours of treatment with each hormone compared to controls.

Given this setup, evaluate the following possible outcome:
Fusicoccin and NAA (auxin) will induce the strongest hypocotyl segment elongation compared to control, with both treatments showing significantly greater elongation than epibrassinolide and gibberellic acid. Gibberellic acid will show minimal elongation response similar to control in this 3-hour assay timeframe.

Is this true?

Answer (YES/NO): NO